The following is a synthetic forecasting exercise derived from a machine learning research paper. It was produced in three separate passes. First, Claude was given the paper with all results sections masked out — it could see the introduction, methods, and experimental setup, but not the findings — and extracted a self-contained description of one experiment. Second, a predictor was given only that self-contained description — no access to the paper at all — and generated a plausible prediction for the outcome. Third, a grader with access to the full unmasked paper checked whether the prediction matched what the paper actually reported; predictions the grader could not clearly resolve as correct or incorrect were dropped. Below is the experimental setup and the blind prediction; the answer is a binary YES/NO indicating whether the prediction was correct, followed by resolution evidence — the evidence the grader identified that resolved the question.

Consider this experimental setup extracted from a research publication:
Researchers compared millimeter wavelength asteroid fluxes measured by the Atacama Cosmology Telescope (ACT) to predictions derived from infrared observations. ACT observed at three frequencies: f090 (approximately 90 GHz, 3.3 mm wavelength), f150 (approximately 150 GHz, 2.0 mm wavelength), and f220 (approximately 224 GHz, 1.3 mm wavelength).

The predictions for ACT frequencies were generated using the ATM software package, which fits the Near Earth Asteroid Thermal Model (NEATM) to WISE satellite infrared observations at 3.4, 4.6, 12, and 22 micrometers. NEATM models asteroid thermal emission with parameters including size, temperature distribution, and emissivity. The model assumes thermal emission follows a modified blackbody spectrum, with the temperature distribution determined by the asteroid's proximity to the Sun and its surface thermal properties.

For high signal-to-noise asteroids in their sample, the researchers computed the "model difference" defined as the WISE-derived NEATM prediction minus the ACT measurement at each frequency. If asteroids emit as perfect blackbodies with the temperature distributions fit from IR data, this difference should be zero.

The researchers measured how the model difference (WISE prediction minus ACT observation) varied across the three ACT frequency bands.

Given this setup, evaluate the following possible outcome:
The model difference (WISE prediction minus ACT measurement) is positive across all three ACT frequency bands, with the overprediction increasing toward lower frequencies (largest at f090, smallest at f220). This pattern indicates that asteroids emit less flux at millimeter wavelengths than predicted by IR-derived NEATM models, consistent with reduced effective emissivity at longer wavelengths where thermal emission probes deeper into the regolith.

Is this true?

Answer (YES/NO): NO